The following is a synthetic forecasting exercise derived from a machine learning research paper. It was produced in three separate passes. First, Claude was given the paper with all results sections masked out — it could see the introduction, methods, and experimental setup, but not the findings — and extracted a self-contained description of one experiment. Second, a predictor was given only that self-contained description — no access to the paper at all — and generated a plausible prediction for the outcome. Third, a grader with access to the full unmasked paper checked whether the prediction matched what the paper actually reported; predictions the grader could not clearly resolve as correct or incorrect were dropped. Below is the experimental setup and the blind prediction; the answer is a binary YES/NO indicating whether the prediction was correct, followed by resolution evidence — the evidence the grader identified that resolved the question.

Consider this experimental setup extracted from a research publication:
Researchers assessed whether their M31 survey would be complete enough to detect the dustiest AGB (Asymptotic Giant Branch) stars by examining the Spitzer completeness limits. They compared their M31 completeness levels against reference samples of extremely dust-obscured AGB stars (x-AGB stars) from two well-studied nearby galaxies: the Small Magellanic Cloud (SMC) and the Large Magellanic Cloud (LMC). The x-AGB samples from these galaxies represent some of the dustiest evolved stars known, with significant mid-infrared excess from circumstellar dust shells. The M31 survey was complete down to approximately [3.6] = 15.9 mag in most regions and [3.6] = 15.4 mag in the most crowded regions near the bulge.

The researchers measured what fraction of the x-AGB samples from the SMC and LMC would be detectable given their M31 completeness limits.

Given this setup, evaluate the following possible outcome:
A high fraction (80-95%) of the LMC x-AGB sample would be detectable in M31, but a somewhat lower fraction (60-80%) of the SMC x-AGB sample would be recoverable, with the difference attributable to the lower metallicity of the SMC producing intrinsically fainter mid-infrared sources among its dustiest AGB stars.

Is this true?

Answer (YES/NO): NO